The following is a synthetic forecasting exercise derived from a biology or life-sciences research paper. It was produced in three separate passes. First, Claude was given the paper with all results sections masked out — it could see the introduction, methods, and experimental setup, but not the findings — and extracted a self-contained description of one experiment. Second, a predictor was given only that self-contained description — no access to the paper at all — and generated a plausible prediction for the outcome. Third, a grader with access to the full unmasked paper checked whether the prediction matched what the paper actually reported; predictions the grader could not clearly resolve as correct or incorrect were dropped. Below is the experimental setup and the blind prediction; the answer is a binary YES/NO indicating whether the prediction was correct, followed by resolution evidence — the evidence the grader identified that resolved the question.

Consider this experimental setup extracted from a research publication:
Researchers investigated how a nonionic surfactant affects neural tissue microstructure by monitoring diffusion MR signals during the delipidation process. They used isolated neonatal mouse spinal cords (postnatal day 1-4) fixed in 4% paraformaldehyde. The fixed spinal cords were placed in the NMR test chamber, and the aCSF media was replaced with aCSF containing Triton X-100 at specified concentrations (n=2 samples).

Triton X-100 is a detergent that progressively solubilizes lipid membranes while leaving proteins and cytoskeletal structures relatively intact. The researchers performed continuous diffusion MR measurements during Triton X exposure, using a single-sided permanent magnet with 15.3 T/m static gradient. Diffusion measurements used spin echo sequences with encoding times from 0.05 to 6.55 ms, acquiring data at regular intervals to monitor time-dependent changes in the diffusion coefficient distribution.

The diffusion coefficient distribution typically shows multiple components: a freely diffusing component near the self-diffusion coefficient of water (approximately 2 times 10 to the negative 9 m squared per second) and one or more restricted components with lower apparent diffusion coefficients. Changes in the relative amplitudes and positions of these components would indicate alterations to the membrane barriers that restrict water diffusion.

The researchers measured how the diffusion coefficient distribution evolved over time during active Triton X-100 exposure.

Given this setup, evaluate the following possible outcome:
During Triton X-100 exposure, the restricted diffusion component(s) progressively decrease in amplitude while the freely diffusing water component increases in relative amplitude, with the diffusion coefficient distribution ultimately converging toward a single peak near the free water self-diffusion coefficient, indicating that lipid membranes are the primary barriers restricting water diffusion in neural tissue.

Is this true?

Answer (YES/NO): YES